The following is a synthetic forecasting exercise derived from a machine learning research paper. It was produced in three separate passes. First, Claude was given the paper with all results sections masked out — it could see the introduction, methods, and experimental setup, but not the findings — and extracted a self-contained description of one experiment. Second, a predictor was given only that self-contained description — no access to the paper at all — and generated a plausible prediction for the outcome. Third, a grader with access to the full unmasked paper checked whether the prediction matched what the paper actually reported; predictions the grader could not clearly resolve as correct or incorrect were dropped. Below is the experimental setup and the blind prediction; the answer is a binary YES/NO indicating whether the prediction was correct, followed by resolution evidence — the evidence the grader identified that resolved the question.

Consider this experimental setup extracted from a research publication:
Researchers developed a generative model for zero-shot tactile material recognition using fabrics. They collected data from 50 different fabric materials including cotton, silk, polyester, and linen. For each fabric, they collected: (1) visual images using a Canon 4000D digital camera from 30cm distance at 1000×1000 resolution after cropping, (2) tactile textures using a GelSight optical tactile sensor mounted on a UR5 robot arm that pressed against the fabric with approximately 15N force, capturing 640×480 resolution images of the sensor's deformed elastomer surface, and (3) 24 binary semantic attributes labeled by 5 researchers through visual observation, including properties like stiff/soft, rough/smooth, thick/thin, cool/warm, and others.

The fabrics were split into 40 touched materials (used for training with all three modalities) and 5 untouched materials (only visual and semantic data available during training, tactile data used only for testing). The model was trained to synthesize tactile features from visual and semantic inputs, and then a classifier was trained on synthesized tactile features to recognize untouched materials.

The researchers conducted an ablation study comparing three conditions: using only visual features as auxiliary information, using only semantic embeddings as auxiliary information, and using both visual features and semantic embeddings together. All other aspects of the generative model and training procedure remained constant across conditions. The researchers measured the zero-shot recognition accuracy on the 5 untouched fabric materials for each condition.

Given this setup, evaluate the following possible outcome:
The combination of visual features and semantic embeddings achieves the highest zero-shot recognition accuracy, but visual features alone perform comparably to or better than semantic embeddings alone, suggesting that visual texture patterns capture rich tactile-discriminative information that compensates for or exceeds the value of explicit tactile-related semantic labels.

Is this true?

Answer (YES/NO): YES